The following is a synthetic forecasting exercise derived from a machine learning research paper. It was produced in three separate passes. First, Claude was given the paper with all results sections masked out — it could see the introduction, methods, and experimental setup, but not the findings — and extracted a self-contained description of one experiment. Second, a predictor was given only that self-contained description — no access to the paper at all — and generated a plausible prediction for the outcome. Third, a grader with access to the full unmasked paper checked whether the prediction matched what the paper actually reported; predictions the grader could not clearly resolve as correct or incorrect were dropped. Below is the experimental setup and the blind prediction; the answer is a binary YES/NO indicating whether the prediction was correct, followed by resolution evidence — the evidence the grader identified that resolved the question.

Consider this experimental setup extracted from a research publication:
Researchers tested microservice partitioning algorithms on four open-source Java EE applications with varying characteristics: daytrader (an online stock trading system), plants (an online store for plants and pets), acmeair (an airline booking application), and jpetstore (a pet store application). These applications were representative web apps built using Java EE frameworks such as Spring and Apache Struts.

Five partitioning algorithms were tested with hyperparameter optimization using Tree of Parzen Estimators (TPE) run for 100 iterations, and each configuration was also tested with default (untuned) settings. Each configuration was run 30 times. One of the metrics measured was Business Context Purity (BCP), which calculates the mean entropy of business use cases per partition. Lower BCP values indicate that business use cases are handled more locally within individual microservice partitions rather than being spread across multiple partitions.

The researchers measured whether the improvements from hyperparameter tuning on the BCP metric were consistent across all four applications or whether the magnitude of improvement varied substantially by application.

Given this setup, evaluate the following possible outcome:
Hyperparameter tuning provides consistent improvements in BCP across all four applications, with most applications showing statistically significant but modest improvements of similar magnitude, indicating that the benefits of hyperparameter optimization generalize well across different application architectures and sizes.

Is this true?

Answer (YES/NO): NO